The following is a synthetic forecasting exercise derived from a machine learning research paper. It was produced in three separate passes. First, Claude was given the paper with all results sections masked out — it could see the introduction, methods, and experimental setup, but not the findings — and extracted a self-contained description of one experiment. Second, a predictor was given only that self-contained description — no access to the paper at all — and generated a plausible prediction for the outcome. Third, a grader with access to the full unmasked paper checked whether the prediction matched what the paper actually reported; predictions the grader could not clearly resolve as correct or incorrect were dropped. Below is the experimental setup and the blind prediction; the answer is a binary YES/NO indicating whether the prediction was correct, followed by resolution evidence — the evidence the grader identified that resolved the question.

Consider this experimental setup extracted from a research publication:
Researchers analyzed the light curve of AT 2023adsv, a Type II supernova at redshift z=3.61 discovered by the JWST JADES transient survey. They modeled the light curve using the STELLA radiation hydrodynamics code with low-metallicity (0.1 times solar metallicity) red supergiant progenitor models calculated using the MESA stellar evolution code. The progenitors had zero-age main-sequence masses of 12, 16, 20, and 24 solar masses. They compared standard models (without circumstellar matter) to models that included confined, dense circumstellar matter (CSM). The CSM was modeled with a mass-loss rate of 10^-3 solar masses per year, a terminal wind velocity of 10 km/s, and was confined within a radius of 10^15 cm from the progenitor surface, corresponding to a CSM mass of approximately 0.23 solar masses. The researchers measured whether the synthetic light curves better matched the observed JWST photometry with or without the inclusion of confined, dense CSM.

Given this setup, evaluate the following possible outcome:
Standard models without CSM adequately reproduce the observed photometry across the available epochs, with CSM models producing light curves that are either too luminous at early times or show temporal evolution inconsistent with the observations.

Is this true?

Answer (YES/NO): NO